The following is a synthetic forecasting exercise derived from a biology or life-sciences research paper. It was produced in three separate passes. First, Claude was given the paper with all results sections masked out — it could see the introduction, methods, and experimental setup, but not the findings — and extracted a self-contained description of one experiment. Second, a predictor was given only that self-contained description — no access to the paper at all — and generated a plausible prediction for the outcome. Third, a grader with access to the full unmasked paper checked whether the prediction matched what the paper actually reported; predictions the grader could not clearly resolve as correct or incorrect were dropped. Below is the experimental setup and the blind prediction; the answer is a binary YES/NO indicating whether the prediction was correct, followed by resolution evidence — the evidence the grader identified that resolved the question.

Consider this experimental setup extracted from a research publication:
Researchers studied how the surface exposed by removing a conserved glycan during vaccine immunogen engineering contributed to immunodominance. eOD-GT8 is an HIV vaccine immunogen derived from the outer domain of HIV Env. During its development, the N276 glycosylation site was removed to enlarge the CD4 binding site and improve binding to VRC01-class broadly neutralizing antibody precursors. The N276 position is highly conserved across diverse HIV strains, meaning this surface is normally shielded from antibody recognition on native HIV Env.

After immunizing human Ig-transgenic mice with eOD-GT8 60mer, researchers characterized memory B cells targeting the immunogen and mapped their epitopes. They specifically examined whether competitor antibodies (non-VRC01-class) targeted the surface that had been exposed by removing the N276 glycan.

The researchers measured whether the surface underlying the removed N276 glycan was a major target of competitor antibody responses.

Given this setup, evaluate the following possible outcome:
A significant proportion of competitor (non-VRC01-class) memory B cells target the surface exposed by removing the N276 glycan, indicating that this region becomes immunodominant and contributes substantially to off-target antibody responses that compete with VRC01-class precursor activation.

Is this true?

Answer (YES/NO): YES